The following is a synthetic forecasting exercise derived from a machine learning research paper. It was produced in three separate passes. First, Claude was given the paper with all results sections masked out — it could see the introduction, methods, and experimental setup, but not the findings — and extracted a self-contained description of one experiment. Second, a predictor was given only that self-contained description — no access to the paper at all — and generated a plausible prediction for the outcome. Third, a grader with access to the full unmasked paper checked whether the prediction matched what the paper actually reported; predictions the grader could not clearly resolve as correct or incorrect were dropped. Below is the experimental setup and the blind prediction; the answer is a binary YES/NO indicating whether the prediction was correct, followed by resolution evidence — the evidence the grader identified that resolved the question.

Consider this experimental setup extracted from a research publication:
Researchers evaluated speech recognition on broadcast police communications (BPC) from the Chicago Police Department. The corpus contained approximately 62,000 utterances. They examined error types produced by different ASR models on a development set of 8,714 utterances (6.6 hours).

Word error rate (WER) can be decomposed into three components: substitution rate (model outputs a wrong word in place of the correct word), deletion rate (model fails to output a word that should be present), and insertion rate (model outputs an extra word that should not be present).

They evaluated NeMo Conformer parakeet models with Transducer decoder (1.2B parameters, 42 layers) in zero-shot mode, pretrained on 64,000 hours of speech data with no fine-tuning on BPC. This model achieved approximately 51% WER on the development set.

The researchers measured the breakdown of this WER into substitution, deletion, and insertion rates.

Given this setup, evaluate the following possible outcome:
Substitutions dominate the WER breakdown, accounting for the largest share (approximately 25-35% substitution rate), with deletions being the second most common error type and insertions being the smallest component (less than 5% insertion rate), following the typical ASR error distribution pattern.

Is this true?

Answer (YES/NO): NO